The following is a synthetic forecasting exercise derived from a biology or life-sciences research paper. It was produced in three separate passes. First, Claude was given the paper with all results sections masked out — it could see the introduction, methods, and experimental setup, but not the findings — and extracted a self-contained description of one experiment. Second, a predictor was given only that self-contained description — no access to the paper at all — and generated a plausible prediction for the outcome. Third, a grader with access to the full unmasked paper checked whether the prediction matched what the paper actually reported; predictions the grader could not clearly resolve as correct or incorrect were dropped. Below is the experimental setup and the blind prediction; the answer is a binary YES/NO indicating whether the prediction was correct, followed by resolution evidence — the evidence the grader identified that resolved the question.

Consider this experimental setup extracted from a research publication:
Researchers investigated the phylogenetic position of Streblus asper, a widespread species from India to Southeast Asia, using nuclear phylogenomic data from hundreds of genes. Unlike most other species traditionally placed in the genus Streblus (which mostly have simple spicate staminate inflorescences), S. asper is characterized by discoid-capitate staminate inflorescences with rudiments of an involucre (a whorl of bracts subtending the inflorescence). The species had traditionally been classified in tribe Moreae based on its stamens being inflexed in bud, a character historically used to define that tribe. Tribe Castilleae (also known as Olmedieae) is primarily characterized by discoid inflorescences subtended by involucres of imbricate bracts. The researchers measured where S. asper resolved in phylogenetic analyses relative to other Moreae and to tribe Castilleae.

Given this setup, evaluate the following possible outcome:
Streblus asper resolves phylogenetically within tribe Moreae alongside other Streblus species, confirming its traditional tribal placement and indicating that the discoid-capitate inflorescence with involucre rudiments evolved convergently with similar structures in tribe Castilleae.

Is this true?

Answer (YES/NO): NO